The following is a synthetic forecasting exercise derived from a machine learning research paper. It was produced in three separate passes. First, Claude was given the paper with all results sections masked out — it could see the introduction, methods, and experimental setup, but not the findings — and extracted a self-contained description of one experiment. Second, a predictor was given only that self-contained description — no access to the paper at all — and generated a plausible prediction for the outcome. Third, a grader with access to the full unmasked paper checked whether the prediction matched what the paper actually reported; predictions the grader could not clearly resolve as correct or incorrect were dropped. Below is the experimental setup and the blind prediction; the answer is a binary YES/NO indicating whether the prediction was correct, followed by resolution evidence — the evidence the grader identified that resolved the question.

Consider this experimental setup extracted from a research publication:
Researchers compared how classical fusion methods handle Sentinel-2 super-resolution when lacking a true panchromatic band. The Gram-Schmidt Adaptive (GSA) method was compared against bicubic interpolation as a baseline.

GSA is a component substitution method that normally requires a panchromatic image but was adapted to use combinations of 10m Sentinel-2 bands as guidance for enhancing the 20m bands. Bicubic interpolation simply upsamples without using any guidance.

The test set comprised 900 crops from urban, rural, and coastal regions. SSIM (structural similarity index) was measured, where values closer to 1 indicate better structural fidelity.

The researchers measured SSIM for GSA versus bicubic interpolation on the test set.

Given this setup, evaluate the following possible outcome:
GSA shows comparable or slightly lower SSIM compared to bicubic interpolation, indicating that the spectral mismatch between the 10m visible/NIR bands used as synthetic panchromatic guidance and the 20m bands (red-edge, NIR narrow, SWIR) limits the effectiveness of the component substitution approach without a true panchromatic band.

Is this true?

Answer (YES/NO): NO